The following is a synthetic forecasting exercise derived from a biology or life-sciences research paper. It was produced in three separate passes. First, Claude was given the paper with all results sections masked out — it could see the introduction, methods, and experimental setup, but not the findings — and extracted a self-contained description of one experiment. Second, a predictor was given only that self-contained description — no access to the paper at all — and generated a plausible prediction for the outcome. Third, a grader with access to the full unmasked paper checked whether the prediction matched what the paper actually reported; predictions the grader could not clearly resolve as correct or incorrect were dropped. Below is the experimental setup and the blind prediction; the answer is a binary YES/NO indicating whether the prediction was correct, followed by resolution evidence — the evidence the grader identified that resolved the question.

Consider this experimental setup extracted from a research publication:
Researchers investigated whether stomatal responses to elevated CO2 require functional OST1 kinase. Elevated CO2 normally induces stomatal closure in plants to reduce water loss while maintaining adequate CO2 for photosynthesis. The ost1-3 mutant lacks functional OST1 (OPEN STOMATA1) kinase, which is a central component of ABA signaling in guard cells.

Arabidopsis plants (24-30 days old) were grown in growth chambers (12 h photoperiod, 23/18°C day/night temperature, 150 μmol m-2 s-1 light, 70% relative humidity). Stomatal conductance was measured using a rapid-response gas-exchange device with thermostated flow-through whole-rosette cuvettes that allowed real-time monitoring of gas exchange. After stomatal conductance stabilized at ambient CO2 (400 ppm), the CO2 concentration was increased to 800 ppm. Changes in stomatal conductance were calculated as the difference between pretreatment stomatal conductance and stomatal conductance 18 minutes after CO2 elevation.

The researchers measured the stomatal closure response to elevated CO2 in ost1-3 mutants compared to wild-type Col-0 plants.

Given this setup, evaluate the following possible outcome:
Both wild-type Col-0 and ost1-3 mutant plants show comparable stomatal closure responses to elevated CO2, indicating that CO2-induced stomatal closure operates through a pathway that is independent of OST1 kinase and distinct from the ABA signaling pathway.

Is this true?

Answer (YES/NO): NO